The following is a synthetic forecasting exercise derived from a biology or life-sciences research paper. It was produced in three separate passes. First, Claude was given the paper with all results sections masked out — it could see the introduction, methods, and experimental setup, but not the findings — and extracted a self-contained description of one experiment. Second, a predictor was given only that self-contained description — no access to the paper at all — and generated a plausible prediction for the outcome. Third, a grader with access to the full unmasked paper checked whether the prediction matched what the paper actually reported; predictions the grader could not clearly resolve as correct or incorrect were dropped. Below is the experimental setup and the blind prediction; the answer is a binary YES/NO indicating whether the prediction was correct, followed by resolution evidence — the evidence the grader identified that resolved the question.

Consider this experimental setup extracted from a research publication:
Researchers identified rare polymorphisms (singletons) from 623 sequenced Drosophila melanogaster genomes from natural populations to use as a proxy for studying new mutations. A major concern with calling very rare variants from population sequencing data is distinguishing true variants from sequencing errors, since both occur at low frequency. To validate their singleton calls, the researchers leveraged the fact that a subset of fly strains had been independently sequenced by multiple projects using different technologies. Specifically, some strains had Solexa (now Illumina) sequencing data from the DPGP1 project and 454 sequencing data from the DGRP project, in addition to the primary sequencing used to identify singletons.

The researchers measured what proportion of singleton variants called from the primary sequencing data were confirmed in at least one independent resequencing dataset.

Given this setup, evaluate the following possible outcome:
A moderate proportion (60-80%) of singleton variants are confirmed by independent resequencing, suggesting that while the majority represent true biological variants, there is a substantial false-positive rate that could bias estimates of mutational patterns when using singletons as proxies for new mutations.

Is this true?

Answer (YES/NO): YES